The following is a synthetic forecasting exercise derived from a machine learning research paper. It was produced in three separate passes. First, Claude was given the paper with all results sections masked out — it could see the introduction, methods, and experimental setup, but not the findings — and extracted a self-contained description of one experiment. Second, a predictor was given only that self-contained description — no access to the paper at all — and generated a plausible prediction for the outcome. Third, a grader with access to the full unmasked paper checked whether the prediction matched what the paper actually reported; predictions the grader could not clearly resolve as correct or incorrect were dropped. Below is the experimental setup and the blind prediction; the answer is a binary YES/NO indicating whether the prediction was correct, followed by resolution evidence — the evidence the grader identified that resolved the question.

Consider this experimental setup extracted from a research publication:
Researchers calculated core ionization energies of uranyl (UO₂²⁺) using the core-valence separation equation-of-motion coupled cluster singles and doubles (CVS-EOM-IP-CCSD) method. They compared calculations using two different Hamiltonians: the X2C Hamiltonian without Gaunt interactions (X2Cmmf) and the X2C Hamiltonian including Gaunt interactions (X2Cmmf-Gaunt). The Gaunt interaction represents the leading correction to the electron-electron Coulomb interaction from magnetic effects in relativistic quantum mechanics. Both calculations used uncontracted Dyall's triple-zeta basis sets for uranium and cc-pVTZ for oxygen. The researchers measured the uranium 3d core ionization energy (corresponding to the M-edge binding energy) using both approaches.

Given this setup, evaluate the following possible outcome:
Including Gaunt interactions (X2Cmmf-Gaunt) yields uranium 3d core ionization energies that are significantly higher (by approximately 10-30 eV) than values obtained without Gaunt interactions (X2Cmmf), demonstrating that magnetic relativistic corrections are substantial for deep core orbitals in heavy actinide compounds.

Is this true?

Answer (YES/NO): NO